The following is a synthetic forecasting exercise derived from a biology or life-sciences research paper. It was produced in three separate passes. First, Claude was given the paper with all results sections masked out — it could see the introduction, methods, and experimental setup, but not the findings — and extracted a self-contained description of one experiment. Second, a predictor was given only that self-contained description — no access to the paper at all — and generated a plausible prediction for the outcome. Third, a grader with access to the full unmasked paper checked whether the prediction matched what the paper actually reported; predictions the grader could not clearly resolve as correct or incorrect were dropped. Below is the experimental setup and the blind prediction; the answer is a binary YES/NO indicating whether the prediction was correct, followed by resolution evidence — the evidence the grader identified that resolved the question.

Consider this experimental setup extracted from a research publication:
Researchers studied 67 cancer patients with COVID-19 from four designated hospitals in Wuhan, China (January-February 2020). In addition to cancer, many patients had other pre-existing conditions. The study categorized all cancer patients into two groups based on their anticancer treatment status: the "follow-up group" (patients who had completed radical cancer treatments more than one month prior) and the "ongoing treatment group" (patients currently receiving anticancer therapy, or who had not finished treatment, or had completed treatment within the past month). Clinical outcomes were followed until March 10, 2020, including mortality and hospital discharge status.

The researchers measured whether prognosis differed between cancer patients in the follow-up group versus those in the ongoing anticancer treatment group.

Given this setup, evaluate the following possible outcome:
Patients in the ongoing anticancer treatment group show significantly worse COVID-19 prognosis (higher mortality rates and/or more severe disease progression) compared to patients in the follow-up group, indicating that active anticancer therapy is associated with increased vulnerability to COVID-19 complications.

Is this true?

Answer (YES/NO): NO